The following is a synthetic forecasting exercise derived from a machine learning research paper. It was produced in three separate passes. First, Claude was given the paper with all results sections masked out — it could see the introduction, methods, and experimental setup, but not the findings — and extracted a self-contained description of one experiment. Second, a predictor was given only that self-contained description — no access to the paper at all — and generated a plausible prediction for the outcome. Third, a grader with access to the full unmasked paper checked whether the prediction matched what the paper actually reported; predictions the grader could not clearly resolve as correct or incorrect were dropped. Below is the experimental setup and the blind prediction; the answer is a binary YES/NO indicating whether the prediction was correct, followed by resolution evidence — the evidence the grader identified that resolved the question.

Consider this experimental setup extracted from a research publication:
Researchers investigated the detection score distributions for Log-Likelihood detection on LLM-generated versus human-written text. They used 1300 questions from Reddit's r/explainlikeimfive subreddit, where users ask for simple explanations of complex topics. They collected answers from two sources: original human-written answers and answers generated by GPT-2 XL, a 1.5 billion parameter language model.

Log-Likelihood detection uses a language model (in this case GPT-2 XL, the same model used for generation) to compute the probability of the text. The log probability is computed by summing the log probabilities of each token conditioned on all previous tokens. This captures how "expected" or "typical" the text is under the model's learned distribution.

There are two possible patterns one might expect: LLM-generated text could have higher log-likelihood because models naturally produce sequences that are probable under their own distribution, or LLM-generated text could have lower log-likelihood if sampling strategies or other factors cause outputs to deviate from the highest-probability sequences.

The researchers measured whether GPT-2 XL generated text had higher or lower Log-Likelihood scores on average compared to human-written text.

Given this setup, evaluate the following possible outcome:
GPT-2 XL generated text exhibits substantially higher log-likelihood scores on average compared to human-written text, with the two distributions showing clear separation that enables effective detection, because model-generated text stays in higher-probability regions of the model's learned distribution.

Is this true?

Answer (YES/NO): YES